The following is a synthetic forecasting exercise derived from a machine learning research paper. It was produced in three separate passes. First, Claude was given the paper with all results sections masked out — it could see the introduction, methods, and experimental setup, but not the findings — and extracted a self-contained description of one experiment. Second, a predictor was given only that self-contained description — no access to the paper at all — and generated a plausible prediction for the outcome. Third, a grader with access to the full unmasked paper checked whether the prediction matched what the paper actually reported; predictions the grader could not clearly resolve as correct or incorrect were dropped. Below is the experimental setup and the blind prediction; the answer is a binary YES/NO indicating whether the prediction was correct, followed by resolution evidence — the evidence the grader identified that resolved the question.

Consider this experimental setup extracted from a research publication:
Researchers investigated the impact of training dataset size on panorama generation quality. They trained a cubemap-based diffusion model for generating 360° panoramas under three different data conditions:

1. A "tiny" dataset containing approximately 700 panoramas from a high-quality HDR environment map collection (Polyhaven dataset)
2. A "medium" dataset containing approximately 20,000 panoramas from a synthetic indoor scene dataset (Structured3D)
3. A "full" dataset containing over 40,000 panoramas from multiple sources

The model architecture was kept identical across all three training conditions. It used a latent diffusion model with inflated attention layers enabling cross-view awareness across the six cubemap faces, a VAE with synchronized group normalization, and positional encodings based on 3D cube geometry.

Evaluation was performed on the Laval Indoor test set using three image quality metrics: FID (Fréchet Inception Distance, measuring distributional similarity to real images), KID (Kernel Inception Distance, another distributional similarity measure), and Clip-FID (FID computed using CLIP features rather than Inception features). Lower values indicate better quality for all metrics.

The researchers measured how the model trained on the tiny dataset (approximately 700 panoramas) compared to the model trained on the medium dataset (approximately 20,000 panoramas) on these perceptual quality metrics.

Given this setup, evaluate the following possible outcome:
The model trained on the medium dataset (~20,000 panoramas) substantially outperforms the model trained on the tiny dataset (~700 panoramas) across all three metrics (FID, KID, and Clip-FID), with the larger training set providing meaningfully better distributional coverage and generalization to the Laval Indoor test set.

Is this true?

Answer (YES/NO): NO